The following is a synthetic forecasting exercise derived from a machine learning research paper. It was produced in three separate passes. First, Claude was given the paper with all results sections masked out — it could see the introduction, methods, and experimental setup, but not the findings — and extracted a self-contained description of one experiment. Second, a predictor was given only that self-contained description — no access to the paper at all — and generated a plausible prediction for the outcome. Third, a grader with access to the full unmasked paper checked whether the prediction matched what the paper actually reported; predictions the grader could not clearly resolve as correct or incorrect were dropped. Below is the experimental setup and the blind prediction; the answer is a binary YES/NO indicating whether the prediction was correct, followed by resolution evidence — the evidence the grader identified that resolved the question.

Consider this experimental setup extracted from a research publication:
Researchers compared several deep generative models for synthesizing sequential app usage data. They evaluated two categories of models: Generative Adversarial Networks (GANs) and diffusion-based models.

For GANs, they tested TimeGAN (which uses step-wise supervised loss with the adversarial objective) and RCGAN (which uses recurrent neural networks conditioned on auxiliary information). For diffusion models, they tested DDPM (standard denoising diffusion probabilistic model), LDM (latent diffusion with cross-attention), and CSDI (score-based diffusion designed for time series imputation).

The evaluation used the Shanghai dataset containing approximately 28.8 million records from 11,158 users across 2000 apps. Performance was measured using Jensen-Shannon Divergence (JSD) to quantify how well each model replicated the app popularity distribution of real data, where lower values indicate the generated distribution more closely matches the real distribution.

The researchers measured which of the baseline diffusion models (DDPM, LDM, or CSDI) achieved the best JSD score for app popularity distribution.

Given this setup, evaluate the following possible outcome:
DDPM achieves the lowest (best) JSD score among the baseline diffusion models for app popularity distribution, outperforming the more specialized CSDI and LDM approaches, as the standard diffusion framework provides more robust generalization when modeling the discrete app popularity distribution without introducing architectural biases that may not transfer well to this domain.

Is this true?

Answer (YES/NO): NO